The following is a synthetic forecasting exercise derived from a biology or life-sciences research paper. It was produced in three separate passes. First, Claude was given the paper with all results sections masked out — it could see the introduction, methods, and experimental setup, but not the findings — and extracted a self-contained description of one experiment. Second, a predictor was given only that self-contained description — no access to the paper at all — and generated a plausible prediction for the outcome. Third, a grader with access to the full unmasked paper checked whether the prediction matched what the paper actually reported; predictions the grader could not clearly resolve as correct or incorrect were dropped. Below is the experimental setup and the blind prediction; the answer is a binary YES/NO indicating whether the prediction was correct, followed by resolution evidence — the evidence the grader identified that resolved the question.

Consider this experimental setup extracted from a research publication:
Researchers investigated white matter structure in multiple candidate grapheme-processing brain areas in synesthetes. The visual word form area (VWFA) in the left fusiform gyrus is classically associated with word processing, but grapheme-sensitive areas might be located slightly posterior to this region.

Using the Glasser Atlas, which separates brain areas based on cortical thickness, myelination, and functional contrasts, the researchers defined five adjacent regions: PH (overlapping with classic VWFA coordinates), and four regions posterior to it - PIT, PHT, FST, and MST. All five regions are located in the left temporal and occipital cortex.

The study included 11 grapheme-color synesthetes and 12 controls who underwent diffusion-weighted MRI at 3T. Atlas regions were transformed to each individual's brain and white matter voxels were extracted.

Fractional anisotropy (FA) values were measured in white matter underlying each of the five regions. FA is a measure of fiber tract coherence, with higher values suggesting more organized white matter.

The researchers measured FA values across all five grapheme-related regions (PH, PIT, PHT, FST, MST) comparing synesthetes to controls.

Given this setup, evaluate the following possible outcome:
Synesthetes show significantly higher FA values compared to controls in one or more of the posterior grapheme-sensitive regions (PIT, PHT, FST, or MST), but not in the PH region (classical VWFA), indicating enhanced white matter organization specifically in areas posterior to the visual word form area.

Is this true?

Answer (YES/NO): NO